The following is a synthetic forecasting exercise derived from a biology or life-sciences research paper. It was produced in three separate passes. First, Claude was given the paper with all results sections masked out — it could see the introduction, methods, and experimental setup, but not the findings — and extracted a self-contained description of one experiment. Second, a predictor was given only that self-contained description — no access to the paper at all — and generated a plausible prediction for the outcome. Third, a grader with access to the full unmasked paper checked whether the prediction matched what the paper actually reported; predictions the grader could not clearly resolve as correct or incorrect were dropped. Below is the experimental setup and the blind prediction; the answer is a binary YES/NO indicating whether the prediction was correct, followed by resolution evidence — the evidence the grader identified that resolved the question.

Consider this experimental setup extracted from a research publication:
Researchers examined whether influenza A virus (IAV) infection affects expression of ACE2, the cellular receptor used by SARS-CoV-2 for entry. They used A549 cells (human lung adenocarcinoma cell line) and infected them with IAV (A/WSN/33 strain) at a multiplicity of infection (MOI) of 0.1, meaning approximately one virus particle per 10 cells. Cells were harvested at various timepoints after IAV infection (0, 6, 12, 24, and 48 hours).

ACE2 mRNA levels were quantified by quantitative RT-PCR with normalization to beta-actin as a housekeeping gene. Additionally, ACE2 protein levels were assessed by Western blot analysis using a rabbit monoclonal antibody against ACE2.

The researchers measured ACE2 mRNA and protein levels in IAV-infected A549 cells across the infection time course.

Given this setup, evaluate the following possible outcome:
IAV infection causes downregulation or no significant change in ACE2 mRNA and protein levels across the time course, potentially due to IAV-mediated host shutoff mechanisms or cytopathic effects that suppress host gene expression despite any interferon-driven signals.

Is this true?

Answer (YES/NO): NO